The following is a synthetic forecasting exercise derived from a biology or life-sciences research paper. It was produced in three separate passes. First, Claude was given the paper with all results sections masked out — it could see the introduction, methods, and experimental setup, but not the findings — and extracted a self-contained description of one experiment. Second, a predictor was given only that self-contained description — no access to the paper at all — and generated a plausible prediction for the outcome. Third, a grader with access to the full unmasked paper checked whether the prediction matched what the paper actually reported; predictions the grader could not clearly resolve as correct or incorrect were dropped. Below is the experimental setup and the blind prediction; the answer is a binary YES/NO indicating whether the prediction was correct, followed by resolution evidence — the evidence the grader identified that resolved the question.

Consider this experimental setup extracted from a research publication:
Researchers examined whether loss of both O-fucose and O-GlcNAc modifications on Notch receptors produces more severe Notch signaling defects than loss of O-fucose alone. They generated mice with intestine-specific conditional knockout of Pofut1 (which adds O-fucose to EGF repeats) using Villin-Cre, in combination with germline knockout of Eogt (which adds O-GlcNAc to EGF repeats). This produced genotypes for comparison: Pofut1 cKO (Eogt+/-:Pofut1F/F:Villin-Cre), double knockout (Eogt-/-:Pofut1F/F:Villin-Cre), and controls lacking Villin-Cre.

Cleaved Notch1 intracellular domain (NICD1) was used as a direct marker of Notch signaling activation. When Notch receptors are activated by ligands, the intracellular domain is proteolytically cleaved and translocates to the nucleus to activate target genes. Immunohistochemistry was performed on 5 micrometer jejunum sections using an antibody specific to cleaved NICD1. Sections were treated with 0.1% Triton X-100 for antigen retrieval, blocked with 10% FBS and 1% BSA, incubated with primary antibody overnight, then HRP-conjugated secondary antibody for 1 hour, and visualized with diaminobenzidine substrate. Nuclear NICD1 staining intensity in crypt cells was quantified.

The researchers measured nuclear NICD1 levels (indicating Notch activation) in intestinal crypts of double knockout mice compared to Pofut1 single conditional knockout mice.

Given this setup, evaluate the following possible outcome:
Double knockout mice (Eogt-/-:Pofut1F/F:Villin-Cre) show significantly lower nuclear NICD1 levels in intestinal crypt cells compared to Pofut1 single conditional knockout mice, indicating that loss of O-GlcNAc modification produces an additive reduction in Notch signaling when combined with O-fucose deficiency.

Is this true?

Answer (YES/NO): NO